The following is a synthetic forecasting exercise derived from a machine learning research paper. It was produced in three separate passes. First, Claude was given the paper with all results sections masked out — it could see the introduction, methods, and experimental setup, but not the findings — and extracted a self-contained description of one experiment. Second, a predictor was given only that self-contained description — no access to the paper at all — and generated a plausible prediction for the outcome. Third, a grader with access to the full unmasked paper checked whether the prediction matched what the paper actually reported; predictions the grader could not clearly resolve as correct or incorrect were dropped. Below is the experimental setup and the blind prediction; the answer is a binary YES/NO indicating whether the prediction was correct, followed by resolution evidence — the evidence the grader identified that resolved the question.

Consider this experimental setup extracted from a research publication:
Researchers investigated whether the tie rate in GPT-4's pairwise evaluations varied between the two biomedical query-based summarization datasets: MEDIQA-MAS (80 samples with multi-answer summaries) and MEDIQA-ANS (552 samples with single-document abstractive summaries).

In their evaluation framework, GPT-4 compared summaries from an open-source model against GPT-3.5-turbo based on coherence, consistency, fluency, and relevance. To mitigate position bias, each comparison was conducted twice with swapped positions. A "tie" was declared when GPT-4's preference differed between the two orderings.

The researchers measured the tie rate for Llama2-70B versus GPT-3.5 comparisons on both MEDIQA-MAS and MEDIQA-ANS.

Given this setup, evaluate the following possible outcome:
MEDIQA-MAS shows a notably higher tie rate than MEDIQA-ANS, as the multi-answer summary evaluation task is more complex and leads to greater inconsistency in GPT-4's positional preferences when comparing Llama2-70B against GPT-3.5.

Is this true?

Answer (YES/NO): NO